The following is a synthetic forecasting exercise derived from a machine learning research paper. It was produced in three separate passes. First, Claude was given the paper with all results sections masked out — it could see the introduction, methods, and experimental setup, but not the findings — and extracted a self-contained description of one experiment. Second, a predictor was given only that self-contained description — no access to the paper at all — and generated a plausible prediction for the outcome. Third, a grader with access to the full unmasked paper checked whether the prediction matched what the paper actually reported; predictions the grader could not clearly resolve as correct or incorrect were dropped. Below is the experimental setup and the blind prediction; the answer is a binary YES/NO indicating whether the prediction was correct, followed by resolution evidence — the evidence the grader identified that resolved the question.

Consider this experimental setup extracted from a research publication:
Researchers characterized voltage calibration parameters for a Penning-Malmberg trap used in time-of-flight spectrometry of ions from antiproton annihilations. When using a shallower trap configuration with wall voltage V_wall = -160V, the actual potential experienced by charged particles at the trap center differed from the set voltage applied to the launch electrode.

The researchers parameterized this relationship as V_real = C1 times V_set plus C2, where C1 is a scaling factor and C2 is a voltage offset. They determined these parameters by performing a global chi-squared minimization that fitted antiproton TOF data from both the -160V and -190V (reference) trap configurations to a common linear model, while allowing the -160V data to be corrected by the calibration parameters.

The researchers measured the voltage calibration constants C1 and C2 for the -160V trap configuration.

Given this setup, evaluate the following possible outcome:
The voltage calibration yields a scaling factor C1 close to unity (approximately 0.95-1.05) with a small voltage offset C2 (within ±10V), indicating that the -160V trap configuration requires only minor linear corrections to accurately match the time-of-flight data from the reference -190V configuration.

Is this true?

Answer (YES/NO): YES